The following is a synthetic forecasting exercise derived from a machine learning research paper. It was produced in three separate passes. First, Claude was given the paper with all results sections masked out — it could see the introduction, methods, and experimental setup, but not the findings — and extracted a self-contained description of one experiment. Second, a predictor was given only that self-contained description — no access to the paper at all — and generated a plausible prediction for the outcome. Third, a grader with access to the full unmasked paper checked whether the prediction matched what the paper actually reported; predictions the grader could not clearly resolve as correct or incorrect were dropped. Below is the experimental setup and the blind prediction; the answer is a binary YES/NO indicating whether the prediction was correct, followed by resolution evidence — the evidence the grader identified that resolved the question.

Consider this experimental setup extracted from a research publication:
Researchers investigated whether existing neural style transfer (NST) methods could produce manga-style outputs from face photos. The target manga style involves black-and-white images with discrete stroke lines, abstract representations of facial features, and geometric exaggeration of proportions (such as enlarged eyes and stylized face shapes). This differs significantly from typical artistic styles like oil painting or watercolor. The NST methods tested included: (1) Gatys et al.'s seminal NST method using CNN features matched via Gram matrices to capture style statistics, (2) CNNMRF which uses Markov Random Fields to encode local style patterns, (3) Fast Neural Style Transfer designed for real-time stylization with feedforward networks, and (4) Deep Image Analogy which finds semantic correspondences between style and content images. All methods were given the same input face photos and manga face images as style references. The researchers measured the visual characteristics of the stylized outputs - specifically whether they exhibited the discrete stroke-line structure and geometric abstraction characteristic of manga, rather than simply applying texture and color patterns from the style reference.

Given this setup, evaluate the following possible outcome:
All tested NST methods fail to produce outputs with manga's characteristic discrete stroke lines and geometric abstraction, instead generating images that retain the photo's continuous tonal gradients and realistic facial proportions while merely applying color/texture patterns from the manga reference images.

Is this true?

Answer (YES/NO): YES